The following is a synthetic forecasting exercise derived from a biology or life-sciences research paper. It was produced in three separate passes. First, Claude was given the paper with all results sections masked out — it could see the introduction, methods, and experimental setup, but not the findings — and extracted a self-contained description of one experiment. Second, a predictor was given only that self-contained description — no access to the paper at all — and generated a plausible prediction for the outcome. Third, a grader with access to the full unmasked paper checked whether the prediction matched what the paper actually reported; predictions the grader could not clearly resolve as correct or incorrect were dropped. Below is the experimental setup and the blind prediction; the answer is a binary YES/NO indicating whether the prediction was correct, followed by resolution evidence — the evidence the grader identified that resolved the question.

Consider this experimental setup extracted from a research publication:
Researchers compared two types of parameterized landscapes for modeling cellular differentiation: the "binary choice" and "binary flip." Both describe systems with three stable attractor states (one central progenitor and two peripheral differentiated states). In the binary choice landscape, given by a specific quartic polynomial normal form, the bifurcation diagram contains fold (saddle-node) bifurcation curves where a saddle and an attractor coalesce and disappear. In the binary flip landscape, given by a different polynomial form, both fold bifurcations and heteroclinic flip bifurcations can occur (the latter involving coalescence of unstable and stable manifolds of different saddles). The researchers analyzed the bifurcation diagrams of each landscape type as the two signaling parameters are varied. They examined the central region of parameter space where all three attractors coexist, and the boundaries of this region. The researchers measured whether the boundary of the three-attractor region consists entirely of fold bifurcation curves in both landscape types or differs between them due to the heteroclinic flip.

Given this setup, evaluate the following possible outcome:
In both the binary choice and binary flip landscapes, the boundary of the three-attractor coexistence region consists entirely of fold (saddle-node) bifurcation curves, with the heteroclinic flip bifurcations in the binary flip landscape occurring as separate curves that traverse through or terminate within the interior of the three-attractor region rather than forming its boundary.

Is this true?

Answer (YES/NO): YES